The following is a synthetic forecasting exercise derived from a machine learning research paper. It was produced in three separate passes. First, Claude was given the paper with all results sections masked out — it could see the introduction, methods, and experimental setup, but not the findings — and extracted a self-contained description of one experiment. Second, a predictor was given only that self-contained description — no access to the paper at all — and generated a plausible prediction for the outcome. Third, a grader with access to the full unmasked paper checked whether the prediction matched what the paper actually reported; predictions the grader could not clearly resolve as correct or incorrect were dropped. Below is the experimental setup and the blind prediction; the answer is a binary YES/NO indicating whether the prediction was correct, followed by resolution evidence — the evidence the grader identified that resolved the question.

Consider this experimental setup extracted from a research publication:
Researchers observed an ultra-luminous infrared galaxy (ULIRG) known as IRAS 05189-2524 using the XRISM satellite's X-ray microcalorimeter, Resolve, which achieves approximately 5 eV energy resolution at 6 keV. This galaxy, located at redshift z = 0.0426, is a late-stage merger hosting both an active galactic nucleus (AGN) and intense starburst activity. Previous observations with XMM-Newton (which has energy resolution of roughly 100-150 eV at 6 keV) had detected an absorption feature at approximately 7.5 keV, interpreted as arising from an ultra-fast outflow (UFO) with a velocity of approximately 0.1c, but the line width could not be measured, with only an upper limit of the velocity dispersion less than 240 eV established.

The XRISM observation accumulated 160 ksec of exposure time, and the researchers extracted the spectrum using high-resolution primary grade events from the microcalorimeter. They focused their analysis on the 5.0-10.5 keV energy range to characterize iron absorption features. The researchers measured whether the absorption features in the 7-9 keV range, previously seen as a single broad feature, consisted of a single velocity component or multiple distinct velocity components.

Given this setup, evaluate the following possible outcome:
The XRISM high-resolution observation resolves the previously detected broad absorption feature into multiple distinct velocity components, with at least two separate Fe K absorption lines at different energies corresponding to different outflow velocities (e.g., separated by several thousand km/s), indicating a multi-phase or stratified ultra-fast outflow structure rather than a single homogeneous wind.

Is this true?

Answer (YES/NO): YES